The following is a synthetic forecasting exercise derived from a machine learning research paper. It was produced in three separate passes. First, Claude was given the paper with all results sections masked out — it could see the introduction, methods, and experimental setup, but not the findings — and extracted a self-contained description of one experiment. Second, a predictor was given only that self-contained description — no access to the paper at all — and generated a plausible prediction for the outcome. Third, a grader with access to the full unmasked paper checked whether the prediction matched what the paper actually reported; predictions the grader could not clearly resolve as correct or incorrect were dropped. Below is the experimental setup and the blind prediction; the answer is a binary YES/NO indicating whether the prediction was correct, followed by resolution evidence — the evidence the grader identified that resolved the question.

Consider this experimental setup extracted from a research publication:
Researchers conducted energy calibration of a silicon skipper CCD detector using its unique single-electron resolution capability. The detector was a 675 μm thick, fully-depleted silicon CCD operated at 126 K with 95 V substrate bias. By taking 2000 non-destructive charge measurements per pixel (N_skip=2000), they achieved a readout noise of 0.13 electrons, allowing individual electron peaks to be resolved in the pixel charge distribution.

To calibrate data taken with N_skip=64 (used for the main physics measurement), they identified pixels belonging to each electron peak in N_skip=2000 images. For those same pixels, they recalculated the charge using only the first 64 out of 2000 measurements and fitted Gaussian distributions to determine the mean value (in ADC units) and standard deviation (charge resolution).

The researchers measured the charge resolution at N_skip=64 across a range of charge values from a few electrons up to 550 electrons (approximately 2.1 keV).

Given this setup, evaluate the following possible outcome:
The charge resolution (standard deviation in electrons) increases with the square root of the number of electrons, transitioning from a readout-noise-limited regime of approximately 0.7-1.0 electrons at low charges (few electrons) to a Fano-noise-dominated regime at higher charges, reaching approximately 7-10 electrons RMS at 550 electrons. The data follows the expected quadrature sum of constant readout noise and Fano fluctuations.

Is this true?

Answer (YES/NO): NO